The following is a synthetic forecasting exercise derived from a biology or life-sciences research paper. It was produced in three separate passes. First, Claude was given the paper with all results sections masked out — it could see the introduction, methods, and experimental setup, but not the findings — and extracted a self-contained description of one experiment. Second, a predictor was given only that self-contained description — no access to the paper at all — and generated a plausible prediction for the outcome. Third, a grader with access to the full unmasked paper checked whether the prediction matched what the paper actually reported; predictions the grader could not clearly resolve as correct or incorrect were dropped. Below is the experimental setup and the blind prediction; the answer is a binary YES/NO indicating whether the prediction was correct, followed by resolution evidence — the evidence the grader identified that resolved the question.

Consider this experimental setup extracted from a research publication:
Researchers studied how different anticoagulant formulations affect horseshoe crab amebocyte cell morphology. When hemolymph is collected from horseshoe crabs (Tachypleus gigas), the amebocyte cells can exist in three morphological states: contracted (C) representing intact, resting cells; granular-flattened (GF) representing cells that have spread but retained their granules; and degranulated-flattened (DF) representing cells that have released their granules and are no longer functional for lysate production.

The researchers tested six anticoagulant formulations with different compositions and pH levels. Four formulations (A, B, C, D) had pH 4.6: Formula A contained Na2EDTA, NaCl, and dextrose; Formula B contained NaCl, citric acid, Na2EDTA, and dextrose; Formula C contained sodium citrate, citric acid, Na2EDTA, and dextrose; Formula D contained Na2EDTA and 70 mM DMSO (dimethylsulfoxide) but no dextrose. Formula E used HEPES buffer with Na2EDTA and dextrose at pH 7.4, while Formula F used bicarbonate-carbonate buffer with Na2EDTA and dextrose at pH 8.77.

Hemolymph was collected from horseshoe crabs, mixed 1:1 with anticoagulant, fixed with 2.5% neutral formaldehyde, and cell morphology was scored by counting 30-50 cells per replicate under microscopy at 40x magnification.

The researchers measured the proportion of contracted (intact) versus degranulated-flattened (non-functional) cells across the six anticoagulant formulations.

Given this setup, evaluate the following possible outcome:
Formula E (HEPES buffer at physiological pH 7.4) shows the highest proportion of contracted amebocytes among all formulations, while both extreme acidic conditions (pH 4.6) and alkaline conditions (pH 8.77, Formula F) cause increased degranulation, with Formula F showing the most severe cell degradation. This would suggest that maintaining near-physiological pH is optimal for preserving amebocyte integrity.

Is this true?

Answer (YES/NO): NO